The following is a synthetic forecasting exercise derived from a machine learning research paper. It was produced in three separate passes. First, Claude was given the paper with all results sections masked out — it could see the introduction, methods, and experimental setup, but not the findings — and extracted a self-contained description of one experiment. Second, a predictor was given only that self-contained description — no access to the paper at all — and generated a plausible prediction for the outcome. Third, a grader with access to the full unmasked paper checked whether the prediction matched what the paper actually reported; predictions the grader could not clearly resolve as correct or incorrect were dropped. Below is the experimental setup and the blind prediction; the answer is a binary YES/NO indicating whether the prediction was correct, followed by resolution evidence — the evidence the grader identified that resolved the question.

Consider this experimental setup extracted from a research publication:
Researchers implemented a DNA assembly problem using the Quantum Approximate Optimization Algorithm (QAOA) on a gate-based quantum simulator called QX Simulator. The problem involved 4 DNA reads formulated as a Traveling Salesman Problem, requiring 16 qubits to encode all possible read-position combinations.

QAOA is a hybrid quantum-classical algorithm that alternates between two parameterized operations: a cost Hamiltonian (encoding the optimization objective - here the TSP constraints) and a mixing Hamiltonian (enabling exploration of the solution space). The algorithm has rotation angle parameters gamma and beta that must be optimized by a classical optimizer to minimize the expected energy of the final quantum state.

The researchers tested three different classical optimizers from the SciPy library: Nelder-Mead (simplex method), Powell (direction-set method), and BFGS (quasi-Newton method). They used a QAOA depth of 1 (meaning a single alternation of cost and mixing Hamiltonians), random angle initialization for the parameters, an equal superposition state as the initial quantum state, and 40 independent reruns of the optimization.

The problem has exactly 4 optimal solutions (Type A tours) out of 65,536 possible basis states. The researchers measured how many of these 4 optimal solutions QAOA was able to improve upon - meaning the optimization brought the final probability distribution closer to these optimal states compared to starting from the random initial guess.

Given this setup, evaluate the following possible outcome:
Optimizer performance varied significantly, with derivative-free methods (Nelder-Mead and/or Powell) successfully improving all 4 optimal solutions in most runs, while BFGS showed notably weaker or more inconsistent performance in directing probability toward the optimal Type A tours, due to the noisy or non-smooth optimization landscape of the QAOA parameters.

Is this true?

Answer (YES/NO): NO